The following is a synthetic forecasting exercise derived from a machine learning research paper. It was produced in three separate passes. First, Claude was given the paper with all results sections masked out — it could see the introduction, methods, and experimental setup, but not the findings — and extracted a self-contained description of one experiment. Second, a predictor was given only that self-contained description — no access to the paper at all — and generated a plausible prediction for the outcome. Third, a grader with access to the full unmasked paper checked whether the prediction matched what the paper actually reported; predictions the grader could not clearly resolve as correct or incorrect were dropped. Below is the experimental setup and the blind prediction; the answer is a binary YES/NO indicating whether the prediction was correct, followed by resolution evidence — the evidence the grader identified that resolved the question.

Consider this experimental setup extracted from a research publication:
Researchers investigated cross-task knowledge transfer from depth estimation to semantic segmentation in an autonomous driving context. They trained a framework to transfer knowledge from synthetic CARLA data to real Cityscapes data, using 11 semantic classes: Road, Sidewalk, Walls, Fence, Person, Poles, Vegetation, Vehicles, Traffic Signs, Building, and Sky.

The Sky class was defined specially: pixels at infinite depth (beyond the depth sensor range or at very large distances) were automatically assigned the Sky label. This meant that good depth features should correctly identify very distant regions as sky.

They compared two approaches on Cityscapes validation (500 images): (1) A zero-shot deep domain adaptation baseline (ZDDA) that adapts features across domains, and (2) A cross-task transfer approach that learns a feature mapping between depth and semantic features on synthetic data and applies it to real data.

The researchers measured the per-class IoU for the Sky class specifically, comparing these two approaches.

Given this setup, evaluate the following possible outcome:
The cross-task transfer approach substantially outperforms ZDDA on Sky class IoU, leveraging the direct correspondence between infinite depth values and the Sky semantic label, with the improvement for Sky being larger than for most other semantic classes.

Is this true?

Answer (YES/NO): NO